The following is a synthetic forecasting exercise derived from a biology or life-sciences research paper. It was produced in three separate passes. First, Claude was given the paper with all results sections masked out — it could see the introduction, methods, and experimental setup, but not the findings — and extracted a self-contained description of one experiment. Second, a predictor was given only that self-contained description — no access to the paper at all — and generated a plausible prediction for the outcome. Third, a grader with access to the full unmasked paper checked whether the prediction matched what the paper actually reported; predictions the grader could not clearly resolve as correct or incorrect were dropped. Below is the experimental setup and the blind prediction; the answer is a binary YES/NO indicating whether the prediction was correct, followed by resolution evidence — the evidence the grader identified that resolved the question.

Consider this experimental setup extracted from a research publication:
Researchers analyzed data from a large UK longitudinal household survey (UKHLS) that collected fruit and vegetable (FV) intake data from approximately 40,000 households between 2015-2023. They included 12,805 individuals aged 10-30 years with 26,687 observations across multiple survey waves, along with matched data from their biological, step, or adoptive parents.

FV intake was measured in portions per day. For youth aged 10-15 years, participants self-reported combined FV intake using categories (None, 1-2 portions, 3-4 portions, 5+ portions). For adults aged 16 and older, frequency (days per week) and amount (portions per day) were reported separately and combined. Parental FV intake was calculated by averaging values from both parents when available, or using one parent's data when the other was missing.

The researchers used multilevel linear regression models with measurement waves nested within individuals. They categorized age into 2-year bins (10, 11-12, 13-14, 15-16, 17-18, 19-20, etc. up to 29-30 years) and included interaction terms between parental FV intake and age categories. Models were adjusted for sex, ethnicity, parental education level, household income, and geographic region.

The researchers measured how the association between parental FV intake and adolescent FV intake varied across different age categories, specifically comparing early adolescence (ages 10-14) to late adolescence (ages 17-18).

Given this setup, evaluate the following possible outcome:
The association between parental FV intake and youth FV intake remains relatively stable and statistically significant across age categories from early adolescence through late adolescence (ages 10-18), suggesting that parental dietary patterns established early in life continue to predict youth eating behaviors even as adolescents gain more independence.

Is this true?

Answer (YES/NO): NO